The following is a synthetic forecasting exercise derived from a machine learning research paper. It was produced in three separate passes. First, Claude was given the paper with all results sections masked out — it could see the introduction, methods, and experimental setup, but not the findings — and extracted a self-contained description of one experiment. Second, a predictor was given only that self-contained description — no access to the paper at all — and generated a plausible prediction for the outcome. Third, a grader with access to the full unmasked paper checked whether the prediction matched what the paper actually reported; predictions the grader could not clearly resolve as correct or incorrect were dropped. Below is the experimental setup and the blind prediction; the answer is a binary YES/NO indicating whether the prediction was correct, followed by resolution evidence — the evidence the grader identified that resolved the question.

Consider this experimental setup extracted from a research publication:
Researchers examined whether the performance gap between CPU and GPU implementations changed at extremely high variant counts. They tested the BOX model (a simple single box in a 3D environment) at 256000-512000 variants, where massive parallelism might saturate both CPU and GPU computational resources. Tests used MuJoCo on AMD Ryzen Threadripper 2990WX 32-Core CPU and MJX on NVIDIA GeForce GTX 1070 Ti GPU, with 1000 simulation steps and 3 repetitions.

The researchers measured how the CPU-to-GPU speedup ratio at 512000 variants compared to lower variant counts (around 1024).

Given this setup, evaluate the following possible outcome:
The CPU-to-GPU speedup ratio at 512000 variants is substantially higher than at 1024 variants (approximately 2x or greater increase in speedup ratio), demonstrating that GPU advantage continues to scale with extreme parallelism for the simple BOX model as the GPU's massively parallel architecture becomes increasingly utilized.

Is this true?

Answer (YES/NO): NO